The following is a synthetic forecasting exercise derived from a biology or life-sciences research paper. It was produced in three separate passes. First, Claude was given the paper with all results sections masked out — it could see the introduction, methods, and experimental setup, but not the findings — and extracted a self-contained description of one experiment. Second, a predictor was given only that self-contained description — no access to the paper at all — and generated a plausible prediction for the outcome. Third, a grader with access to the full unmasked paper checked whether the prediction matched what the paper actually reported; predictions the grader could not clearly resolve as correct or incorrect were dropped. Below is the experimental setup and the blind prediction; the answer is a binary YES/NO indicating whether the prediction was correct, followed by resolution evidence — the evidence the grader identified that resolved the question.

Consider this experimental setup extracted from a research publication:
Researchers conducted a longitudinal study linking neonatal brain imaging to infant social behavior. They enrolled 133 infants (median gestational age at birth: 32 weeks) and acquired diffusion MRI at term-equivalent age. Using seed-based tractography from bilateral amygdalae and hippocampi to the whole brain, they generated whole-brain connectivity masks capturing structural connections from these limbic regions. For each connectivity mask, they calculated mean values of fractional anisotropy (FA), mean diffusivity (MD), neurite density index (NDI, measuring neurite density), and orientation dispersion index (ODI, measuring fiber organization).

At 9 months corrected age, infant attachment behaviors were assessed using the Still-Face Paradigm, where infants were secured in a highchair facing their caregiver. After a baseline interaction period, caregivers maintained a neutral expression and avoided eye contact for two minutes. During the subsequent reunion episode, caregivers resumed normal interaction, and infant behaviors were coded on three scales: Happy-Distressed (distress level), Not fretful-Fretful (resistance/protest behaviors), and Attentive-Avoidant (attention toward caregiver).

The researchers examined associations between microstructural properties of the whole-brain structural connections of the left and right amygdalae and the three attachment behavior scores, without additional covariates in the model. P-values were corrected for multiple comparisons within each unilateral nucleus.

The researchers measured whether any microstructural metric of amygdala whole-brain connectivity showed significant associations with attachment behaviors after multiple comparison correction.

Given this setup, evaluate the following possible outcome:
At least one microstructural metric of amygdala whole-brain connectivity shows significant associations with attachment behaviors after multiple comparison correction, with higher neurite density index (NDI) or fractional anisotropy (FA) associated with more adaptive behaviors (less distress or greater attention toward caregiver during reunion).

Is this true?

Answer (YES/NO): NO